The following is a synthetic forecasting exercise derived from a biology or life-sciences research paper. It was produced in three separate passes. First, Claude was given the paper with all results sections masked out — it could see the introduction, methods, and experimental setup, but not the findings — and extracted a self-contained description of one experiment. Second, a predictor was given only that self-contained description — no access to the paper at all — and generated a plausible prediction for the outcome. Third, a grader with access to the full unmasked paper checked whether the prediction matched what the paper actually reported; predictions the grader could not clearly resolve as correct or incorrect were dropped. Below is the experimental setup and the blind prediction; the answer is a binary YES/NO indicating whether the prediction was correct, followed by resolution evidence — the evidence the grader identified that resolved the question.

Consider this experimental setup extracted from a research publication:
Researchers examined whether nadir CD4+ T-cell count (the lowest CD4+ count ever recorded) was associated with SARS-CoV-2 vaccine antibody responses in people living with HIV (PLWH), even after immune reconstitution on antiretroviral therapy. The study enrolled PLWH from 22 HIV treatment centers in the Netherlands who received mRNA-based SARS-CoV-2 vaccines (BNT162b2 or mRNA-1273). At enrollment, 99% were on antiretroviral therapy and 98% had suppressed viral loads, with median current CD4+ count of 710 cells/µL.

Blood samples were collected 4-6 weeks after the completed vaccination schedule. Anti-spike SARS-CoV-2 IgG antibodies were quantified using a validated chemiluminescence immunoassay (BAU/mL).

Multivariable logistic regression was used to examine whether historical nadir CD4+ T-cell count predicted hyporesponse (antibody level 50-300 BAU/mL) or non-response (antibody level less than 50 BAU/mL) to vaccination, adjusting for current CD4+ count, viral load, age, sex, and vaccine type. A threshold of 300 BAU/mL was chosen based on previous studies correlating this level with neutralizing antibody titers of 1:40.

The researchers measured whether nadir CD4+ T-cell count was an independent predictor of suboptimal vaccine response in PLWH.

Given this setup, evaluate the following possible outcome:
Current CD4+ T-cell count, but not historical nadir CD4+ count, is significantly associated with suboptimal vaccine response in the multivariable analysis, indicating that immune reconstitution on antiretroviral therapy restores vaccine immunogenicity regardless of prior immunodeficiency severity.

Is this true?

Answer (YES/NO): YES